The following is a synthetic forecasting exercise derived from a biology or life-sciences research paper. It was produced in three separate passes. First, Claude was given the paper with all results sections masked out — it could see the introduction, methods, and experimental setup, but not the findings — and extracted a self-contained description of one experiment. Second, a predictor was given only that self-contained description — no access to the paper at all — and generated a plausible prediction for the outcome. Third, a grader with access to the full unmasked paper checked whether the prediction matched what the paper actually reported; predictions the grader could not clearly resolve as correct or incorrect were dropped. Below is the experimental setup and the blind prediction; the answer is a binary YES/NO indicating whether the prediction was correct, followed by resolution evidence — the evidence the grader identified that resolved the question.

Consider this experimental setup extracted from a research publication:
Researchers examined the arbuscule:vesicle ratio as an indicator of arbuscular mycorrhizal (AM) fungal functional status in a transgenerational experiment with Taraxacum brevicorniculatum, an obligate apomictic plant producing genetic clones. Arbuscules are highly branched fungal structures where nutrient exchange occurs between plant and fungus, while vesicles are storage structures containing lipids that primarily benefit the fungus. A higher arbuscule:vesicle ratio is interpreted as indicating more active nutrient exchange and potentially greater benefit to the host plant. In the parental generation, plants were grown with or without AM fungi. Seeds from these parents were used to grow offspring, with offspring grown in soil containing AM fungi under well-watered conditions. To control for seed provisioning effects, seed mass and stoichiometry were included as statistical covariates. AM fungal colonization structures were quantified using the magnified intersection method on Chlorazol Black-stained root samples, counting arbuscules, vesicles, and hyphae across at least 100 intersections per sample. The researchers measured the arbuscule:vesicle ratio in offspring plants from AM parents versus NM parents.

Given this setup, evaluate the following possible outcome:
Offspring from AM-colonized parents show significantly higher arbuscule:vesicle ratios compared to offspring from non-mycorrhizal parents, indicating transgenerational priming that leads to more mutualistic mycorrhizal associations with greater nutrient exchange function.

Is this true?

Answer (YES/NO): NO